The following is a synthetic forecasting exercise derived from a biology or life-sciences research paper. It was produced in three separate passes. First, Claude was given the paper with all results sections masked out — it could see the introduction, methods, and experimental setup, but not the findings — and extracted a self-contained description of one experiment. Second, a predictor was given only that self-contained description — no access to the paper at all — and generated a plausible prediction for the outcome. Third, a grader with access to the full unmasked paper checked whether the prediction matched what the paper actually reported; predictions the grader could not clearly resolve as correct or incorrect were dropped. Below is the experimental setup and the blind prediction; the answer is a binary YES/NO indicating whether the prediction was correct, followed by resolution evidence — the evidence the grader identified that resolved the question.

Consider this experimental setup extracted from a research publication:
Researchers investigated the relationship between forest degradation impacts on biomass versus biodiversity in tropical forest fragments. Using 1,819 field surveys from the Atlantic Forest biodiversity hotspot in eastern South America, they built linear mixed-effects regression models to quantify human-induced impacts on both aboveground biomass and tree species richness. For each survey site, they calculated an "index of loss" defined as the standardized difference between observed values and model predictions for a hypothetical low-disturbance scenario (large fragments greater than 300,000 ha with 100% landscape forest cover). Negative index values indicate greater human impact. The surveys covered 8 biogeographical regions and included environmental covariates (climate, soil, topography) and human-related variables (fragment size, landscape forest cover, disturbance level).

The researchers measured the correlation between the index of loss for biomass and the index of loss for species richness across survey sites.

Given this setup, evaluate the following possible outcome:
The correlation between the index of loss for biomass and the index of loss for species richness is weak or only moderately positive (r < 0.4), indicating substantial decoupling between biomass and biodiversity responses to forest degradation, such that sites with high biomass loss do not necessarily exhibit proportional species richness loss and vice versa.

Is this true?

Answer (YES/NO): YES